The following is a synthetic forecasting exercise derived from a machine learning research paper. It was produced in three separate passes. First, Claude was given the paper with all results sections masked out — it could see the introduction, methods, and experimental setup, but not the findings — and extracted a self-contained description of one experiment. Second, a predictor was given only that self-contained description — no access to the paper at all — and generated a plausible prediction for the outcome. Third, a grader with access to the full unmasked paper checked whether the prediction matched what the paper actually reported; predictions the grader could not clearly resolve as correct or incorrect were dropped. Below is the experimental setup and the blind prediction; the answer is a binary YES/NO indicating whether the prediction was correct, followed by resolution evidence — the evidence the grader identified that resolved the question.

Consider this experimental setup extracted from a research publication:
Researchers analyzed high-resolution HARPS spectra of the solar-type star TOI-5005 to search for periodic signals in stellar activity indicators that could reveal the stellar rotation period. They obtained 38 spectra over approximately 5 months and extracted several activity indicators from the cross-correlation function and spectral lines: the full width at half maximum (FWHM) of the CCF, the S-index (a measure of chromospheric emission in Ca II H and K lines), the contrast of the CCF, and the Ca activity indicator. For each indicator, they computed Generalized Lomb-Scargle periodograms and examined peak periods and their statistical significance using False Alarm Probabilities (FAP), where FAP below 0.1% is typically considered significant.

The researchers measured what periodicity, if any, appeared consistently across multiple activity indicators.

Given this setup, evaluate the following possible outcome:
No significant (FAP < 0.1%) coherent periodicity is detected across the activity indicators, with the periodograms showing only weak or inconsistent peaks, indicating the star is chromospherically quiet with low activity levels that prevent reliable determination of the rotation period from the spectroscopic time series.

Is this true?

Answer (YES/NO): NO